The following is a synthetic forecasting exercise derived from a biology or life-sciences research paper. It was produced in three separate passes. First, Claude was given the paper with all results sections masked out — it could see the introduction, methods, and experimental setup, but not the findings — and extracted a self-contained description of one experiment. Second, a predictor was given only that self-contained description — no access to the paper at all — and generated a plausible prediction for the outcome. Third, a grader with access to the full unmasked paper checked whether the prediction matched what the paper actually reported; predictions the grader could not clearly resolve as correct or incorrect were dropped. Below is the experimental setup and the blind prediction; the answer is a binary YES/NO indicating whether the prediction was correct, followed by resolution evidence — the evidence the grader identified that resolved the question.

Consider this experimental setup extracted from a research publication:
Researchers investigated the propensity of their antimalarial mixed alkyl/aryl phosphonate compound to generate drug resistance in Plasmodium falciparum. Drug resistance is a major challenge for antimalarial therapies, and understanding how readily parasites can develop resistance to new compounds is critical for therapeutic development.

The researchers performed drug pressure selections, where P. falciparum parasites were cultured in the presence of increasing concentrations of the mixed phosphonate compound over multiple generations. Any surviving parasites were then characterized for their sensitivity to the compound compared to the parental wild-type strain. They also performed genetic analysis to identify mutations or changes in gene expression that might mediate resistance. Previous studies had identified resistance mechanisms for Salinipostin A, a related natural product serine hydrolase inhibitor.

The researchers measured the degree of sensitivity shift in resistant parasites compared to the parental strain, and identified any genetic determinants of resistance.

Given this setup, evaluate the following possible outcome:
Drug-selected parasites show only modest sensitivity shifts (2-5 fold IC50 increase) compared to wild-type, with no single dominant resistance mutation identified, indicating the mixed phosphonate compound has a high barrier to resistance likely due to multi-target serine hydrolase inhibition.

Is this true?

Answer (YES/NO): NO